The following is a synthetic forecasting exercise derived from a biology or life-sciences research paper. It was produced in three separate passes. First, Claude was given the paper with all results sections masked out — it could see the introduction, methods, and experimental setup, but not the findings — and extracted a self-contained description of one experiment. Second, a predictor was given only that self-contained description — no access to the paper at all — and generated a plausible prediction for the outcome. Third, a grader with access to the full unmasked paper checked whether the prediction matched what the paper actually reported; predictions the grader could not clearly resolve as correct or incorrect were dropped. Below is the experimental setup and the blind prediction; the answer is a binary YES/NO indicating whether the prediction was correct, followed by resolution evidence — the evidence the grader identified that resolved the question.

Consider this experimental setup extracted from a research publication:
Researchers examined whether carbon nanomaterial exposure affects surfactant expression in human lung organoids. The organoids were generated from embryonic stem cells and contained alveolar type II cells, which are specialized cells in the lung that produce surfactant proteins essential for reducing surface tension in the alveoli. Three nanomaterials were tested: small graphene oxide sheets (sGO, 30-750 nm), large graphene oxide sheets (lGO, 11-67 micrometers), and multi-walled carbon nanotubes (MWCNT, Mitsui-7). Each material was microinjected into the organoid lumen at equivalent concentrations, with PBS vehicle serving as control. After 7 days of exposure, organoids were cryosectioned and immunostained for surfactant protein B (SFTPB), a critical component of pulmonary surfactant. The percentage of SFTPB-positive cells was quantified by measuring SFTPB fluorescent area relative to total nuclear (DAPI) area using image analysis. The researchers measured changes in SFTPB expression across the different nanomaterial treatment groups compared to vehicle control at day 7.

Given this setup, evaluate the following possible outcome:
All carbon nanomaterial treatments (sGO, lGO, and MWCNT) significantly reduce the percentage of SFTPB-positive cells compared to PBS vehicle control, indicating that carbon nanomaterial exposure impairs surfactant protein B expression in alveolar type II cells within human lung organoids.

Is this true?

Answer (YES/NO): NO